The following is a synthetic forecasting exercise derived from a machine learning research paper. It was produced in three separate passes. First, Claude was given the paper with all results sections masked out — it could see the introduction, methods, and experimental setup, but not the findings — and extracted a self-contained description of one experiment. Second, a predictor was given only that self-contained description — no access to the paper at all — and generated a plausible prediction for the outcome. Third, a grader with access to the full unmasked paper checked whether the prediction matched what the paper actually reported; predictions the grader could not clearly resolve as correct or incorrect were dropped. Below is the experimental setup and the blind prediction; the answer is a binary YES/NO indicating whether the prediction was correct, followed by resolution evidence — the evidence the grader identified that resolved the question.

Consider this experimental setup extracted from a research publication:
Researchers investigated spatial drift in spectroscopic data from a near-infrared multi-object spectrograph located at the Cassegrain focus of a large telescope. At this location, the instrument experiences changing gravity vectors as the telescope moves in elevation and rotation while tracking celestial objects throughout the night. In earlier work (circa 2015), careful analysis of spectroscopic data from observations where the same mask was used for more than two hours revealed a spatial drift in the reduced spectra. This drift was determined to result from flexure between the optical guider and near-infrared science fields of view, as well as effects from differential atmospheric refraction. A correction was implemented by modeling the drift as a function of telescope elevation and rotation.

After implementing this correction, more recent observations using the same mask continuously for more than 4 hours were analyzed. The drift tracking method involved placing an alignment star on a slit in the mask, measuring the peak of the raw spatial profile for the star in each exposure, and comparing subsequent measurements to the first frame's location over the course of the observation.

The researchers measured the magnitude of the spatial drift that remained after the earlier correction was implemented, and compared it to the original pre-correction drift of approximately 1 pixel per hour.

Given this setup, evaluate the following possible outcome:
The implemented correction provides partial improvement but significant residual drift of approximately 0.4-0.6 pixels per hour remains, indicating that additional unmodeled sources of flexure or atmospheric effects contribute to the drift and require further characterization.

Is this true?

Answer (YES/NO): YES